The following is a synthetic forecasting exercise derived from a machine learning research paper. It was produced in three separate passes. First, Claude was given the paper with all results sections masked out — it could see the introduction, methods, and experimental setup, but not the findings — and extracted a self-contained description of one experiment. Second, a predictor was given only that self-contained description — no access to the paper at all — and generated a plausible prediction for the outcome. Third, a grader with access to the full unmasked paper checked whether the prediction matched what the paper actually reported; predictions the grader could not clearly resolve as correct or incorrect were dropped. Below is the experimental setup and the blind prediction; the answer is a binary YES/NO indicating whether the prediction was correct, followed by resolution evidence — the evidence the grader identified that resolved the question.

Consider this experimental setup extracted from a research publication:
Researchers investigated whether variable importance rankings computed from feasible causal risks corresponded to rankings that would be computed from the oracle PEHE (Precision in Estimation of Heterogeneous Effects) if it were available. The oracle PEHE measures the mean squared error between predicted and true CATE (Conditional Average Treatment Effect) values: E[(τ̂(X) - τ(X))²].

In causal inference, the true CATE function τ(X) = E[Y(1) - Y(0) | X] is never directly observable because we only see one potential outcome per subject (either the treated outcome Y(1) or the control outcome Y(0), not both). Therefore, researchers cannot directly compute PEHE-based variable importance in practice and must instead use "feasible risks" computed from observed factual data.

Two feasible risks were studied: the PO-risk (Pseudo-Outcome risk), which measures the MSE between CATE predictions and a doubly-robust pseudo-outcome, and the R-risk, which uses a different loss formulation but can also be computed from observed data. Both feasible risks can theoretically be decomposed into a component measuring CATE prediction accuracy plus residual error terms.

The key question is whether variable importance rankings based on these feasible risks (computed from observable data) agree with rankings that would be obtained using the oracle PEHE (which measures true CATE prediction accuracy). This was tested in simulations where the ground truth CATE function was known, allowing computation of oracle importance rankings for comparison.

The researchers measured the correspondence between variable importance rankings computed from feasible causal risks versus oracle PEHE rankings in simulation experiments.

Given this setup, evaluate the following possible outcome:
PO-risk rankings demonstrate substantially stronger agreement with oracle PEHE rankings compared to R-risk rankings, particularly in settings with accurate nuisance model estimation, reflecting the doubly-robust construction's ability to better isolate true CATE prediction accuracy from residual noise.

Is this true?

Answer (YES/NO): NO